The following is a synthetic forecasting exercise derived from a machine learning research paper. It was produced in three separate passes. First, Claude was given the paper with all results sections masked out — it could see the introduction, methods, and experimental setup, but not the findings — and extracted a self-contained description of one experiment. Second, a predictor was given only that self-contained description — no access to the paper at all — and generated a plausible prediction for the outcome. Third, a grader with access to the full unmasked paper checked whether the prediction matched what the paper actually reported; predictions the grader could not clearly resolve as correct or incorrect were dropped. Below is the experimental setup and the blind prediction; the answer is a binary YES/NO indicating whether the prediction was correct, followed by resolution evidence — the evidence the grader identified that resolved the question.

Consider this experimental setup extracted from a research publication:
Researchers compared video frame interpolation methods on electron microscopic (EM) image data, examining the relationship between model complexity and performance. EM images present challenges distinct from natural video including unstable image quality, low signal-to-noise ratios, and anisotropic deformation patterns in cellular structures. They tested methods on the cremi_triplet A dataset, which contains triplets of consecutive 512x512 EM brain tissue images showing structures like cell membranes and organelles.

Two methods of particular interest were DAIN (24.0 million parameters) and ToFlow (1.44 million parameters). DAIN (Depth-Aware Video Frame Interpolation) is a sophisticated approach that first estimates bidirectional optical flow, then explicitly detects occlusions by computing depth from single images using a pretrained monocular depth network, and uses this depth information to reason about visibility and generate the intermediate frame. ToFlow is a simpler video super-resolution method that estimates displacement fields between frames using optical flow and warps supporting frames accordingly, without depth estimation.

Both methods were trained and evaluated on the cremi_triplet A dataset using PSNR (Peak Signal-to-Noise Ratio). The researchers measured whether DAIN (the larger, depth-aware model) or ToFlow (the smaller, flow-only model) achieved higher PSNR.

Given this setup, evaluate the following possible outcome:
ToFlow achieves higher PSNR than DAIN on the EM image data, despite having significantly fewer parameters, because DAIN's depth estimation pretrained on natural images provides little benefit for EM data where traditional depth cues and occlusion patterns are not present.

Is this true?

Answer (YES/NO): YES